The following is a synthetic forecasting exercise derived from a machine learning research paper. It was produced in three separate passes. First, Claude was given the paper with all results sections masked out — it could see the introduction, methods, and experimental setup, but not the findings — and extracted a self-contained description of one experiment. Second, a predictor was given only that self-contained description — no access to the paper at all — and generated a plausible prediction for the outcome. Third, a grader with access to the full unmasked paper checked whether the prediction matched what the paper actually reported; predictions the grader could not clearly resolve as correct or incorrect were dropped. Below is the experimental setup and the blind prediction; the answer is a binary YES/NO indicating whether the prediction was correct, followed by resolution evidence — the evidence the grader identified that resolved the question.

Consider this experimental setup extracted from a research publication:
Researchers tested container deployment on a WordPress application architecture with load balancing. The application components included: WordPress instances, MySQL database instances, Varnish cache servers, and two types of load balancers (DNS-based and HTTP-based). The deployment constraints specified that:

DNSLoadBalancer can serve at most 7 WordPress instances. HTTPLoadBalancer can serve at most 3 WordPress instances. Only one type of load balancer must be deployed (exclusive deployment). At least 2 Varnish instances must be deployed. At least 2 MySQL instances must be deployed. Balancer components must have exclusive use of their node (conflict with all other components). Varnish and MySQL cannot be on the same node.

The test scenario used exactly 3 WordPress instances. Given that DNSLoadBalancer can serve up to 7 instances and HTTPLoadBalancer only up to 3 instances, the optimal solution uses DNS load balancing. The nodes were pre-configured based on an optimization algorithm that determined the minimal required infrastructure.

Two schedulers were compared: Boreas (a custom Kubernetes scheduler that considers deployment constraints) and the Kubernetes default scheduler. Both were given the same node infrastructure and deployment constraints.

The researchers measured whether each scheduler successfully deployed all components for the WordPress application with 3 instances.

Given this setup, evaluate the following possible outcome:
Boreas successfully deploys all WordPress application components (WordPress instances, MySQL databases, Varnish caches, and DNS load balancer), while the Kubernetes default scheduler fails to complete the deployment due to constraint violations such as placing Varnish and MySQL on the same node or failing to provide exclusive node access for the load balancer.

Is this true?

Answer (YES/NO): YES